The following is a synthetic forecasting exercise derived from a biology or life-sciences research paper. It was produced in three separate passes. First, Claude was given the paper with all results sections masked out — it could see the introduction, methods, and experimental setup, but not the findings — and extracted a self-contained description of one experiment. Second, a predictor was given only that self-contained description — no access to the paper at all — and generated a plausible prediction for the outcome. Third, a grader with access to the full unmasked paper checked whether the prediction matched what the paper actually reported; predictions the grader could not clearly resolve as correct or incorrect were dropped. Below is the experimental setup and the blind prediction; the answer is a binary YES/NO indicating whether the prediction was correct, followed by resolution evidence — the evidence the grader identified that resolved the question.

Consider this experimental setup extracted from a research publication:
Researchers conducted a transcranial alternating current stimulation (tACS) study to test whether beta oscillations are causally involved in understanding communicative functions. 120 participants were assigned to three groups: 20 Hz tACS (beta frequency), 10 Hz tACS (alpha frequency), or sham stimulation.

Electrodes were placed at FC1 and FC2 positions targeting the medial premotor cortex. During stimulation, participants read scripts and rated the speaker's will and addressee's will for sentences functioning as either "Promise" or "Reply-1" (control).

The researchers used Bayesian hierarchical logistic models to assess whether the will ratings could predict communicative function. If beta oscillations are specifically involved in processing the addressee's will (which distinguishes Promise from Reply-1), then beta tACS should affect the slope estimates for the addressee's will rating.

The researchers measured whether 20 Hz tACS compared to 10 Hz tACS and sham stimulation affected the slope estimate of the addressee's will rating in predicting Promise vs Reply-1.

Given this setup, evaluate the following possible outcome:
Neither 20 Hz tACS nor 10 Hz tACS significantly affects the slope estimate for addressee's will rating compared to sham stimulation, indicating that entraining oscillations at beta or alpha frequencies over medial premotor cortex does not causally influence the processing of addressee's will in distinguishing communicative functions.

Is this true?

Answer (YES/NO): YES